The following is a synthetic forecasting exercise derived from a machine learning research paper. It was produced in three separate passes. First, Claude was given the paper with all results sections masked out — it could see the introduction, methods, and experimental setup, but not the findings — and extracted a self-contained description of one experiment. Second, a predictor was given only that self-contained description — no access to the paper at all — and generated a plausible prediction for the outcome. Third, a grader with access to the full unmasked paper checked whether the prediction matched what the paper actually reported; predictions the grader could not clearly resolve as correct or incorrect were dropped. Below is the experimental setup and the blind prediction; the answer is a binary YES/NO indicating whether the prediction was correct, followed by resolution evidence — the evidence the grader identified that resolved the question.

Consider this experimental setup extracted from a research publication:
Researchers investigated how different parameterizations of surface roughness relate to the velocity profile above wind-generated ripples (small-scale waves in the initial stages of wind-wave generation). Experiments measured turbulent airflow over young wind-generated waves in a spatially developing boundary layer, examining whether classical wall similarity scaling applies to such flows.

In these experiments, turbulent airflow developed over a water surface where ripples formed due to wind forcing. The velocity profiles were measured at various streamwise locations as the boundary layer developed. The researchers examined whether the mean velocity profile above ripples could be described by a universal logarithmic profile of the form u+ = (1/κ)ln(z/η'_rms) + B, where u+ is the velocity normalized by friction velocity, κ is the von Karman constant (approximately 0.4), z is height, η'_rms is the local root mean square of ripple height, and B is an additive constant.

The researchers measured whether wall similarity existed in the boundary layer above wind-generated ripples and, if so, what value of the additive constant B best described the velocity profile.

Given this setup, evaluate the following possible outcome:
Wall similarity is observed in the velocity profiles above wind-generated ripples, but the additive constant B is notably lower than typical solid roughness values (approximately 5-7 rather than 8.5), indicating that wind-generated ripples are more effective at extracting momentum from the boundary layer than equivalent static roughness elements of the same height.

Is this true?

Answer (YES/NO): NO